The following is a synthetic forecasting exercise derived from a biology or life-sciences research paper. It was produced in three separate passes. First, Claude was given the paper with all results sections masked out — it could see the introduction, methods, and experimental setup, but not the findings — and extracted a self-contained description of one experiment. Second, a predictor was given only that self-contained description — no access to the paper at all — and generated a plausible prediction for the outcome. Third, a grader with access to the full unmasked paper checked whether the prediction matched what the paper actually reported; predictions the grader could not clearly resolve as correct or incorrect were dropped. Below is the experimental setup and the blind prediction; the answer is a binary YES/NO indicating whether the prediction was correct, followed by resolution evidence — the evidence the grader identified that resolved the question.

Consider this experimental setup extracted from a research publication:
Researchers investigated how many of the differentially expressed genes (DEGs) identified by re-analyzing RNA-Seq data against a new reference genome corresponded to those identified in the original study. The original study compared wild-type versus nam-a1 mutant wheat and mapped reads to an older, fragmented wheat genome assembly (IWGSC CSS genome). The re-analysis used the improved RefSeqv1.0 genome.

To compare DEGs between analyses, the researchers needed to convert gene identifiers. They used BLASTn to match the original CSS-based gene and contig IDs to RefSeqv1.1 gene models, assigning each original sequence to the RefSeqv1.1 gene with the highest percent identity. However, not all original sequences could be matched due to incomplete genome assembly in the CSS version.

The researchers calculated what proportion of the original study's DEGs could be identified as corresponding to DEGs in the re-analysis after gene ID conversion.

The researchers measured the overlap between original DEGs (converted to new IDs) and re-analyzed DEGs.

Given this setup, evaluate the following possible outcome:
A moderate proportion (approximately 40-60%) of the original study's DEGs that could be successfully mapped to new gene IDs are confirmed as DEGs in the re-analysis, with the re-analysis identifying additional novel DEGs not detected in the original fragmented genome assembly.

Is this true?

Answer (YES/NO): YES